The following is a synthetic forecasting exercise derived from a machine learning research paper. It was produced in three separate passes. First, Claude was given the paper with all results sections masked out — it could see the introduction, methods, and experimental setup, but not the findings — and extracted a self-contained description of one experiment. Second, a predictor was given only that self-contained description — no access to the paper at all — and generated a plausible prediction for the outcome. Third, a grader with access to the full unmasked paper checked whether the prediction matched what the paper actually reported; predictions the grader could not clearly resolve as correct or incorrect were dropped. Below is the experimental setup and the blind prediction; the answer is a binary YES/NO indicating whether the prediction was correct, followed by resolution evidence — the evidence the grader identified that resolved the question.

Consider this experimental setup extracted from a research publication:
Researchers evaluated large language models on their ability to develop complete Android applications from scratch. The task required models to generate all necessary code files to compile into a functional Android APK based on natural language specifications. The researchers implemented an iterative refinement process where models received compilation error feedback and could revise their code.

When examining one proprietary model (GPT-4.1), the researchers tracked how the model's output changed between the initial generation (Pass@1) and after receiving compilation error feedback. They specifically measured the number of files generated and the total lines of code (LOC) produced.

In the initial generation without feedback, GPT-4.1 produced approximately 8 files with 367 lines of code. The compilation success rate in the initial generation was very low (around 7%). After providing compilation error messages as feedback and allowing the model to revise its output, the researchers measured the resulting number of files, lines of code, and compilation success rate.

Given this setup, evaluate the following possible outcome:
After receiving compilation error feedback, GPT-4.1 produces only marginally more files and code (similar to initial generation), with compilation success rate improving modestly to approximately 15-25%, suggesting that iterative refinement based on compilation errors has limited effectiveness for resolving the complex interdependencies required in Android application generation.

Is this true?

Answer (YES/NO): NO